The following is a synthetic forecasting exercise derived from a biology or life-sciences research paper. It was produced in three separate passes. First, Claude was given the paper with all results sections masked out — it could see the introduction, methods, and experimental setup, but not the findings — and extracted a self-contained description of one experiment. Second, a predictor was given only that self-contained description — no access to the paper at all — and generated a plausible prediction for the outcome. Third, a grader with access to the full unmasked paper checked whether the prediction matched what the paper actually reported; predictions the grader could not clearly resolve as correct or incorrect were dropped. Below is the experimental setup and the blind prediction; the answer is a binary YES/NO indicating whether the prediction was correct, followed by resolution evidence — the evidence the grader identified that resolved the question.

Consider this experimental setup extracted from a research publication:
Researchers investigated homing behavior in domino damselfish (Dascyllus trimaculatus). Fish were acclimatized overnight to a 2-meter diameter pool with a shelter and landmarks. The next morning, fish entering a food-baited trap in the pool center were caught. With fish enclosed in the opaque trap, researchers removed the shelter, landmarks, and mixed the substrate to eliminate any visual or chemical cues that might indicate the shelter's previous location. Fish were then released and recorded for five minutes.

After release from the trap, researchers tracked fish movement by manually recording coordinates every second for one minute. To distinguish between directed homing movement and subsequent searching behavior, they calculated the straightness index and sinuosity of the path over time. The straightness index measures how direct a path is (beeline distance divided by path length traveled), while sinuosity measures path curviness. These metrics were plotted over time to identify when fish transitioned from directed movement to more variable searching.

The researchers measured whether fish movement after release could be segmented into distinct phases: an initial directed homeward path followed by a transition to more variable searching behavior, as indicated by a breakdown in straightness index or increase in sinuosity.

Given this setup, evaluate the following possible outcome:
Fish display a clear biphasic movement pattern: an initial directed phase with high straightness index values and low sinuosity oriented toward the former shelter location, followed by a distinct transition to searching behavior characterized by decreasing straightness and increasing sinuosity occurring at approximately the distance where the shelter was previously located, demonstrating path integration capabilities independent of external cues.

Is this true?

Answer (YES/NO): NO